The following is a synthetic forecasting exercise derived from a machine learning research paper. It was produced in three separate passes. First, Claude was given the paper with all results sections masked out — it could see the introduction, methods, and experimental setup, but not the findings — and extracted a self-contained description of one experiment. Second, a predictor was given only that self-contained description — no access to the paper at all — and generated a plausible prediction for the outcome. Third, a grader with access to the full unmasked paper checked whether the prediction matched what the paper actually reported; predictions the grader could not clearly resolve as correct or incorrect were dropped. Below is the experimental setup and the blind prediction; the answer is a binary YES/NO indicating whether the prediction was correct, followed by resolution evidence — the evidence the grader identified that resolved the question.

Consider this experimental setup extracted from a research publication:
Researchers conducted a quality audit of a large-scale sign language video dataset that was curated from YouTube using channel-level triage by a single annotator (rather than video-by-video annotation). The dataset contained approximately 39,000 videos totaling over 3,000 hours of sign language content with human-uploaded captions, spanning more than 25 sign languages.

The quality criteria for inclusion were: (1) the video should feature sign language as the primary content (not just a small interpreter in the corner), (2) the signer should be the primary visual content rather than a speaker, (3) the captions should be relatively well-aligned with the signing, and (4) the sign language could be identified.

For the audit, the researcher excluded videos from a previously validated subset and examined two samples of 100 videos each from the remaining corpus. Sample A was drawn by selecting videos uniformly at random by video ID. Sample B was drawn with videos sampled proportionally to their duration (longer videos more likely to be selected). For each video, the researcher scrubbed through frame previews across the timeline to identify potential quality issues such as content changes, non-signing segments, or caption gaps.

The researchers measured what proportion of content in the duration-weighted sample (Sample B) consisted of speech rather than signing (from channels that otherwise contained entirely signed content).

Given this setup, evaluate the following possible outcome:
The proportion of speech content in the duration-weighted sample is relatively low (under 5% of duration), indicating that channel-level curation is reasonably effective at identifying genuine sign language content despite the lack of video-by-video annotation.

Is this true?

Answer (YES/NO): YES